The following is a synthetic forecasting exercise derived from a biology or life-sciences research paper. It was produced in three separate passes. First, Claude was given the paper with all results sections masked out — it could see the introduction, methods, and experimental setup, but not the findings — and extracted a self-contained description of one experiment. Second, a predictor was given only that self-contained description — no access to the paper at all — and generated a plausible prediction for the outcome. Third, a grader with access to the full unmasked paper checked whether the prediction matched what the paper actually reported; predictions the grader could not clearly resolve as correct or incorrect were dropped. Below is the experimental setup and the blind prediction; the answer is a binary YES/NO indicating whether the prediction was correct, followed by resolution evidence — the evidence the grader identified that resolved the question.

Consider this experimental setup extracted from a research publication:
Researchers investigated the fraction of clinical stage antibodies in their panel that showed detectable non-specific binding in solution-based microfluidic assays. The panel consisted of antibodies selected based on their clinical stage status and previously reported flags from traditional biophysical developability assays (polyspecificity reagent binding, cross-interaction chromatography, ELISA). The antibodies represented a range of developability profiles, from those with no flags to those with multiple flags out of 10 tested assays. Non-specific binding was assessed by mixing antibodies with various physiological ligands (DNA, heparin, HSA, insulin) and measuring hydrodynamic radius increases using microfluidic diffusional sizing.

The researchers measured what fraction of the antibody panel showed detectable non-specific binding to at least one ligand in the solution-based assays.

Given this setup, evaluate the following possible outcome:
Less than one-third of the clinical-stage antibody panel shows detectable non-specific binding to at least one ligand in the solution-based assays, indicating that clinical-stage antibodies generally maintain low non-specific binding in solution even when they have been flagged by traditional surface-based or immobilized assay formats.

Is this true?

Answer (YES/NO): NO